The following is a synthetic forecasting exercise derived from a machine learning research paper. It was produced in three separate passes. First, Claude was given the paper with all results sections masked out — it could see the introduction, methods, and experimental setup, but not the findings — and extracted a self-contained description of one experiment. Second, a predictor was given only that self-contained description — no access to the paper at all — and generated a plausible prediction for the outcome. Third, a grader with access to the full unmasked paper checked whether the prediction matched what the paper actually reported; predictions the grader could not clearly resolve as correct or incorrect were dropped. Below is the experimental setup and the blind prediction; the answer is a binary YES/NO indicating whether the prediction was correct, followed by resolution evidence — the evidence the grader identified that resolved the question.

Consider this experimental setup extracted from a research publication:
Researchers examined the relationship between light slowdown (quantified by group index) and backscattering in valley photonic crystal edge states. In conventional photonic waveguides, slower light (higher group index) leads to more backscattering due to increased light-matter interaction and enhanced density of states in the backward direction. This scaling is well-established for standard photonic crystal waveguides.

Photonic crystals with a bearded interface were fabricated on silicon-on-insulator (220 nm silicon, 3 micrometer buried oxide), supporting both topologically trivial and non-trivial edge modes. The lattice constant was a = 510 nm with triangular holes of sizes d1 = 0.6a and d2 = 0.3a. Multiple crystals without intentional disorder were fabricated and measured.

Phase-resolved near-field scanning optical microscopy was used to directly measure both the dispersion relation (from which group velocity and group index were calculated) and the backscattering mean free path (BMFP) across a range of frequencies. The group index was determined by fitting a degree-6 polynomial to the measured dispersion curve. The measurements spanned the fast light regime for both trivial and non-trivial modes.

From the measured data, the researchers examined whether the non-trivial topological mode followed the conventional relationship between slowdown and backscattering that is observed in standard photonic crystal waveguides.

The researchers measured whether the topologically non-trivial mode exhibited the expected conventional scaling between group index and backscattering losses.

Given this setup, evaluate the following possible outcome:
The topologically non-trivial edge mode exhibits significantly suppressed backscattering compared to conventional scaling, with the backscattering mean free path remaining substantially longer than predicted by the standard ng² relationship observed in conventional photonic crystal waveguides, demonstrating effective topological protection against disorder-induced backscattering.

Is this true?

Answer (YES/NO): YES